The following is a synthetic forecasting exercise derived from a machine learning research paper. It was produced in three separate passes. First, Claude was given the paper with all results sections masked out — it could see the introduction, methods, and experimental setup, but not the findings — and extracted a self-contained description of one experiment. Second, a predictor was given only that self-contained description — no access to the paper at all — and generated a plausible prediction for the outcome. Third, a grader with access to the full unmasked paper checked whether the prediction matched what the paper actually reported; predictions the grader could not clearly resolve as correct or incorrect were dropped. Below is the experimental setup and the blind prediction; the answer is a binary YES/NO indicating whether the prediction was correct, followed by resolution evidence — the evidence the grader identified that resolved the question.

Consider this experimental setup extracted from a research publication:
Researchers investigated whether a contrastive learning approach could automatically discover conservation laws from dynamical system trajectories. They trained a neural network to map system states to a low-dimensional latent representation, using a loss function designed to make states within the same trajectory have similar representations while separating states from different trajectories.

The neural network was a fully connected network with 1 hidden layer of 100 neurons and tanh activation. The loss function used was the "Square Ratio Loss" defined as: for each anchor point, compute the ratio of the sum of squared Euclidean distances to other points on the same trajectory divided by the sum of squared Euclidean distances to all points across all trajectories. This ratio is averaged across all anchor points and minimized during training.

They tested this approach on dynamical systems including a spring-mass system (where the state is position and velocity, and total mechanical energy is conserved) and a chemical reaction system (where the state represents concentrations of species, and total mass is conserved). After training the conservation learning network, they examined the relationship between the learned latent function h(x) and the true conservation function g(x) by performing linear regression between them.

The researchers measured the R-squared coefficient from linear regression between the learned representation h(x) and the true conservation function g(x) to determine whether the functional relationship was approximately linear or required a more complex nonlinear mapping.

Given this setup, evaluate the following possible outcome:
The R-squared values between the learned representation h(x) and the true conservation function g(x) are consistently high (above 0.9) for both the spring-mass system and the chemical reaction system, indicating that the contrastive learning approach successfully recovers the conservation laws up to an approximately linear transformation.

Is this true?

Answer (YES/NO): YES